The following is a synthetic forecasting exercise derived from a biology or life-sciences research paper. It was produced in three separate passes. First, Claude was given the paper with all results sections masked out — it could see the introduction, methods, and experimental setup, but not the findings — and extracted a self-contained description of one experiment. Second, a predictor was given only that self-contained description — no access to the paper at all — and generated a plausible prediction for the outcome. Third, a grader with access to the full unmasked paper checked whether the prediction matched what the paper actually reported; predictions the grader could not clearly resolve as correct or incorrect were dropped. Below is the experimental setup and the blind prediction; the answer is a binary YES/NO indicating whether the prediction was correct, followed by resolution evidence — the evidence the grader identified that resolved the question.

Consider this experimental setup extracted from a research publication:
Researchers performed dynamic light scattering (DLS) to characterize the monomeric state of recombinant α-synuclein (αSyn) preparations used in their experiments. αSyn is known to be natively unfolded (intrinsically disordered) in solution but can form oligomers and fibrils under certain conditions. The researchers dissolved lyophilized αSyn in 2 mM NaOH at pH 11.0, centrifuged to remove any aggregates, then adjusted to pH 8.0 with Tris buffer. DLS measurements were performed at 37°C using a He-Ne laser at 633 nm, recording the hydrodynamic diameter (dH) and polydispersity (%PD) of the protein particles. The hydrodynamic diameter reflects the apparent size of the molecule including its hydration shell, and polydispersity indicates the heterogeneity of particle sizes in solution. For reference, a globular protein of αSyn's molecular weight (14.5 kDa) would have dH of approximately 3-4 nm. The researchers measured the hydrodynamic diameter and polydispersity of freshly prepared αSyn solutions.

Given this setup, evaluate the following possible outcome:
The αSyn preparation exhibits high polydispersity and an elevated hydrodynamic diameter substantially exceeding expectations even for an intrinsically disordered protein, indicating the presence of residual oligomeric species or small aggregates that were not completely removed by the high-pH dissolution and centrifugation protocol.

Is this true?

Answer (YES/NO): NO